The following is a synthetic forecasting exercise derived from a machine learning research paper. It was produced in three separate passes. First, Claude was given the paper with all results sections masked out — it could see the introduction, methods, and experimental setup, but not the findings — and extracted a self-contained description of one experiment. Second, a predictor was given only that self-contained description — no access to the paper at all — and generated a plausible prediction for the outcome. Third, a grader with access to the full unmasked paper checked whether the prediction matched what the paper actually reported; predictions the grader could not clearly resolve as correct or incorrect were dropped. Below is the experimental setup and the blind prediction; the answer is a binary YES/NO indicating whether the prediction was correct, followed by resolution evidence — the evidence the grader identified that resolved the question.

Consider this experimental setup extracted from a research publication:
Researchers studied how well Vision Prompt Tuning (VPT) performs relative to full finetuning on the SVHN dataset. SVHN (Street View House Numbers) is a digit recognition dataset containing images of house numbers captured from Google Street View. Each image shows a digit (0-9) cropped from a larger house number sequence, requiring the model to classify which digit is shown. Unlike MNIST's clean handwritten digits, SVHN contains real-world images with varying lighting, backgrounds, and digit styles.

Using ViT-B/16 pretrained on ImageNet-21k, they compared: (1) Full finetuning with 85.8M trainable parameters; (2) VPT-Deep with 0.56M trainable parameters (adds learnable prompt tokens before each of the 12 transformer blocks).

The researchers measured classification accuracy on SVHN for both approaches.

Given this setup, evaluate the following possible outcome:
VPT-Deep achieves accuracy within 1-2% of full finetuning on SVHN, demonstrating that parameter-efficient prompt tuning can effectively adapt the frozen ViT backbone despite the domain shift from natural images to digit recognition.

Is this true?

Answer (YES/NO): NO